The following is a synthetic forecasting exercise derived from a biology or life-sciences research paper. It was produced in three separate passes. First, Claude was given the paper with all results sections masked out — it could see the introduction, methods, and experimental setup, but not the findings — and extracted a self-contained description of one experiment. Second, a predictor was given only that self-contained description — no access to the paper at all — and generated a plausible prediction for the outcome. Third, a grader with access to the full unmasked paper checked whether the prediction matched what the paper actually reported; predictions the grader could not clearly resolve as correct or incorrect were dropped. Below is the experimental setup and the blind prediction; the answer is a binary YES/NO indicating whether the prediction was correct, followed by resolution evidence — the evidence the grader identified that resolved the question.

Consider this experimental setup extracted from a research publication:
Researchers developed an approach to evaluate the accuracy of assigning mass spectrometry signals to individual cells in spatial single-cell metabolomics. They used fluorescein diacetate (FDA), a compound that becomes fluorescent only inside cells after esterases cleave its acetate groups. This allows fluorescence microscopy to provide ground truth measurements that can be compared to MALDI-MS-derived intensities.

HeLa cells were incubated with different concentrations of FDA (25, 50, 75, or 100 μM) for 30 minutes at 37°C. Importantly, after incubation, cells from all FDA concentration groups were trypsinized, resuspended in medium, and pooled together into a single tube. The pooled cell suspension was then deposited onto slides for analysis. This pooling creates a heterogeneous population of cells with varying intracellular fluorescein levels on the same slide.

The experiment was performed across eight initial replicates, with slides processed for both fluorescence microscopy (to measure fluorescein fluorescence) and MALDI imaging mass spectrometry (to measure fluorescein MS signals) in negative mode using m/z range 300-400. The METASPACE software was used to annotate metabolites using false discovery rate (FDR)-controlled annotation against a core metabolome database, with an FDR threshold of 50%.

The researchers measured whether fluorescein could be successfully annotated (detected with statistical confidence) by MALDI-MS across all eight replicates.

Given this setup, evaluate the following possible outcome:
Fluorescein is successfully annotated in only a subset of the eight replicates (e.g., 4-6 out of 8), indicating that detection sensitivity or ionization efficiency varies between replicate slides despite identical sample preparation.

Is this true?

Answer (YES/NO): YES